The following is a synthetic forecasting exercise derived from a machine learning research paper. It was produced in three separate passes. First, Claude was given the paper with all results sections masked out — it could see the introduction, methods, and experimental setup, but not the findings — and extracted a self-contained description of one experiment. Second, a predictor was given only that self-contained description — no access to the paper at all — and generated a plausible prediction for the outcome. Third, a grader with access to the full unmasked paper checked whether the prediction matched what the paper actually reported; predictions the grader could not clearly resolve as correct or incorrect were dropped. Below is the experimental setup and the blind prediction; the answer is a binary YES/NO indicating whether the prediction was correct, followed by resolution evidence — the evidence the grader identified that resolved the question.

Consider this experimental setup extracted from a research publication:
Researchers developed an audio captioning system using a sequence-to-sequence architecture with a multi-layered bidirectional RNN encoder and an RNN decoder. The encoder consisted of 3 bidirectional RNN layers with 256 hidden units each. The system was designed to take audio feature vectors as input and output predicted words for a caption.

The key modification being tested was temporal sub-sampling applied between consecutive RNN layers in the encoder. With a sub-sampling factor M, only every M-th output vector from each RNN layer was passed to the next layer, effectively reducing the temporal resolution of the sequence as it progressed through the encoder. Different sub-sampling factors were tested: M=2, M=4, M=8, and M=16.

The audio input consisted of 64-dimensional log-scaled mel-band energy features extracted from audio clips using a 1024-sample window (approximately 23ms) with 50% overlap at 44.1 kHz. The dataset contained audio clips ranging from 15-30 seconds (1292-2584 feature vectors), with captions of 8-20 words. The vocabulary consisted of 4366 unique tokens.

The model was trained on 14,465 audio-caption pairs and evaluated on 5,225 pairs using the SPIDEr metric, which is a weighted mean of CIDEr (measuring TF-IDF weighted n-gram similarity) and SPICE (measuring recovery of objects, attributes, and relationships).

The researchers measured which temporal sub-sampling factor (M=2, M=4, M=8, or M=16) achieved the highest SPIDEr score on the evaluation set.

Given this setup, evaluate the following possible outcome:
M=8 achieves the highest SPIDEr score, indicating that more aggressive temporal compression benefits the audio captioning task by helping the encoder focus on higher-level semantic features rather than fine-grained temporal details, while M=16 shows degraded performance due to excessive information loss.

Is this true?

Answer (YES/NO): YES